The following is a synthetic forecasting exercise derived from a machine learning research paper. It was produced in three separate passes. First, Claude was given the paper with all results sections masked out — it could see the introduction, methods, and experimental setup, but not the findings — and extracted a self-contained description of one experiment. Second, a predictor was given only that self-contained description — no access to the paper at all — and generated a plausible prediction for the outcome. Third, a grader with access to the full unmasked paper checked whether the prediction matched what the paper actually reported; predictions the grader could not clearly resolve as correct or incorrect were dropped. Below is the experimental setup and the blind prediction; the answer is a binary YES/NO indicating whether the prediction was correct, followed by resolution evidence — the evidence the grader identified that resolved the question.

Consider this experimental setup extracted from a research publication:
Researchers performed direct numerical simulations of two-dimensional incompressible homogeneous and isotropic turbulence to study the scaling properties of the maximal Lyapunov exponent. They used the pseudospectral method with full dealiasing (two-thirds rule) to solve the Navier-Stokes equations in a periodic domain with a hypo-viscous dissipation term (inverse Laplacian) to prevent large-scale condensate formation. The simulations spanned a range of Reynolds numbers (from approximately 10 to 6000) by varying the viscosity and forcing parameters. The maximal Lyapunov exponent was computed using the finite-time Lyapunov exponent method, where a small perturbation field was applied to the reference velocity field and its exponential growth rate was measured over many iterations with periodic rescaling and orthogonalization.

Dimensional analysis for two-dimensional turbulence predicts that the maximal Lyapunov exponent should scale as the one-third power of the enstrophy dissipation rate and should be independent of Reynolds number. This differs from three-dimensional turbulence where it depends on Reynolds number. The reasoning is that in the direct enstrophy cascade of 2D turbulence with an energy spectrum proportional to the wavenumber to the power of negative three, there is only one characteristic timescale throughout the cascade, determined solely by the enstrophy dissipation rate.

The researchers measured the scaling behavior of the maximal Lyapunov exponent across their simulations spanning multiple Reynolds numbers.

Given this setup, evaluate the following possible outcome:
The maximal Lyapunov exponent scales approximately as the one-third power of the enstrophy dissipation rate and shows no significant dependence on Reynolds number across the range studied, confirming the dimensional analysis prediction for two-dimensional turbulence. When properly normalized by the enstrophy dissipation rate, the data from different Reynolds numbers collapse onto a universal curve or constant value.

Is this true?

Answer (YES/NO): NO